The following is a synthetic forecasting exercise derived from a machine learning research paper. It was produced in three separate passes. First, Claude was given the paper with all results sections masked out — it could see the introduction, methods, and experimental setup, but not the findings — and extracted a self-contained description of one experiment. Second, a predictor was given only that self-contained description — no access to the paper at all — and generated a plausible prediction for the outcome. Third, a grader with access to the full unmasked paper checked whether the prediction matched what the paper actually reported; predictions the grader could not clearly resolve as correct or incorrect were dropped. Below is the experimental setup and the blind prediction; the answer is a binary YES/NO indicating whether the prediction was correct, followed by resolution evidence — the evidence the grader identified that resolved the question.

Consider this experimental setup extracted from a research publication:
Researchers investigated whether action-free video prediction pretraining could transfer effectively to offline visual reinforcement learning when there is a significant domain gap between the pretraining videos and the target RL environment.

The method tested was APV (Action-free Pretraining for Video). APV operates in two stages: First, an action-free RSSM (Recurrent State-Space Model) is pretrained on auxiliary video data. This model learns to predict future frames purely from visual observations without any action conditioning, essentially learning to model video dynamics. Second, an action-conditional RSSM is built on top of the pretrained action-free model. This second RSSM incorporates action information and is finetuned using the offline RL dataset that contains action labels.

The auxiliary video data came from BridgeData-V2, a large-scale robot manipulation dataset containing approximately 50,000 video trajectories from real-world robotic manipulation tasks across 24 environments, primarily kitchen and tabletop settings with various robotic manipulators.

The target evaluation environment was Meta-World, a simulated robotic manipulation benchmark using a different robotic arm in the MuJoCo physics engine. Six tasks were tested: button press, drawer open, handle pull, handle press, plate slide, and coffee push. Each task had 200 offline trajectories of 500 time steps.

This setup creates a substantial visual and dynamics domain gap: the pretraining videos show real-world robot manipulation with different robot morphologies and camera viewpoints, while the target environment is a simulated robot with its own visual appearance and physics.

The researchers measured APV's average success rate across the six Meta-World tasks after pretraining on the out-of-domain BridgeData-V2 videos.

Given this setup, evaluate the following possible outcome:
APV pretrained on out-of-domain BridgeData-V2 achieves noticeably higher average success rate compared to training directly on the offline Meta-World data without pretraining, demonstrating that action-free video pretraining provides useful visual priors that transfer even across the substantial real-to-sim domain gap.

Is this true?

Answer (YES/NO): NO